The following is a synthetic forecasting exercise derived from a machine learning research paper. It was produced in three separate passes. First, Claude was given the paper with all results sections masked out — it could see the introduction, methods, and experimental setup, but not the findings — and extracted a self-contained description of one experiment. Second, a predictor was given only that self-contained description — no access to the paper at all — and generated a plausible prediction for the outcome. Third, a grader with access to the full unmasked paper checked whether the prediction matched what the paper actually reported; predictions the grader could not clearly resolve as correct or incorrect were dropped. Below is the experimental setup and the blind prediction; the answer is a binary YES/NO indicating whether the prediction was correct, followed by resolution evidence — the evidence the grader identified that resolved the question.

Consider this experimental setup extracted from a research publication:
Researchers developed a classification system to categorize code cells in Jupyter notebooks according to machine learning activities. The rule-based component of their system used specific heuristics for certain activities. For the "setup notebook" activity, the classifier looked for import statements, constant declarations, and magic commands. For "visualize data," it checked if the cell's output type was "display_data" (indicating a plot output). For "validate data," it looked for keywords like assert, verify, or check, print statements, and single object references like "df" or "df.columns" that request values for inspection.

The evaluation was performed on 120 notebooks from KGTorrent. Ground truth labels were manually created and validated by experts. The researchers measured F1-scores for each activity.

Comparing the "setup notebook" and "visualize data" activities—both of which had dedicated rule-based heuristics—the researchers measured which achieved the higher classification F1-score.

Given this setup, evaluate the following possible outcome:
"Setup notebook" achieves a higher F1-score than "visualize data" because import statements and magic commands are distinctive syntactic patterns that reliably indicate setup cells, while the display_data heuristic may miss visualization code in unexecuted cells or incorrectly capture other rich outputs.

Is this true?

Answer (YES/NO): YES